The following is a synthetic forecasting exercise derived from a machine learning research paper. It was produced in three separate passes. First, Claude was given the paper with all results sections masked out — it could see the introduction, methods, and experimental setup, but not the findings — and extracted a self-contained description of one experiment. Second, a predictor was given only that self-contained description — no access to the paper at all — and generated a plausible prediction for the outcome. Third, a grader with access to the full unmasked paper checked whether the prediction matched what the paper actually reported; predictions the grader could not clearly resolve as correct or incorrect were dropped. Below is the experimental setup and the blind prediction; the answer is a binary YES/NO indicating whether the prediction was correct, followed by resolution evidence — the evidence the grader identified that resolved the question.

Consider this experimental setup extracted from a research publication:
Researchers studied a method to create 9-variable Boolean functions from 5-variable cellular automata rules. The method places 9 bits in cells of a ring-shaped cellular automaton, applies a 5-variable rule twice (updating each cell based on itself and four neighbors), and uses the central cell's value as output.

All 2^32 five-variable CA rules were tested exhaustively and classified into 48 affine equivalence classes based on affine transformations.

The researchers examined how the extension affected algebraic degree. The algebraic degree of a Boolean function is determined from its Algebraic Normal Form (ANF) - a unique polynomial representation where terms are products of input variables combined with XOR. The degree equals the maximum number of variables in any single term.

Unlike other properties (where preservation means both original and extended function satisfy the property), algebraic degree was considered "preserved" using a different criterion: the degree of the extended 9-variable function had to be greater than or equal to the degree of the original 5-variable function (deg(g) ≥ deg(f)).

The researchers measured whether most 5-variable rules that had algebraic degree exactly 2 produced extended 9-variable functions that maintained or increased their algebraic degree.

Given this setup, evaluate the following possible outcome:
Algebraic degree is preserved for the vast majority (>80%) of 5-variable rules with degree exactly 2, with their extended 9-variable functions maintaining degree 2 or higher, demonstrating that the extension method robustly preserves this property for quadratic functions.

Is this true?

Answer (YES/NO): YES